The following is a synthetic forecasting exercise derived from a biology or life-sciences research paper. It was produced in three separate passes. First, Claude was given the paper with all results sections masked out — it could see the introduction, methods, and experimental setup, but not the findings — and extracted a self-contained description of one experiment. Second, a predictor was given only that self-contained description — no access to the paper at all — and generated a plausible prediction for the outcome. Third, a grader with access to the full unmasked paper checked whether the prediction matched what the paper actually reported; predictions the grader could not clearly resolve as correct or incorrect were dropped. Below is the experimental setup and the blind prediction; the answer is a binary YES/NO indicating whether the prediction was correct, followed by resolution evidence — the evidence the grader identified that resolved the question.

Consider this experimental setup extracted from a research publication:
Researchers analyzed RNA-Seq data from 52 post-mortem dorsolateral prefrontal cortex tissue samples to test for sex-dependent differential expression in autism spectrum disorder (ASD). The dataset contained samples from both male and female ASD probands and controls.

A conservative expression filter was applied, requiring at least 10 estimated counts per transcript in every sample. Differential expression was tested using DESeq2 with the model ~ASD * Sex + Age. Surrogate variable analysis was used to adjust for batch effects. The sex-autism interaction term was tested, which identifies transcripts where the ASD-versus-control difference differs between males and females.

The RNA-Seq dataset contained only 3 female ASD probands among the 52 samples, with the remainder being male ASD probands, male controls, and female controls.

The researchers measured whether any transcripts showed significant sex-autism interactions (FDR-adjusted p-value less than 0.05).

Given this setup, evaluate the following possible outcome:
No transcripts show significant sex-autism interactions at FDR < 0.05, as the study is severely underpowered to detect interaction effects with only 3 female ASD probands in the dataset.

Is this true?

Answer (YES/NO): YES